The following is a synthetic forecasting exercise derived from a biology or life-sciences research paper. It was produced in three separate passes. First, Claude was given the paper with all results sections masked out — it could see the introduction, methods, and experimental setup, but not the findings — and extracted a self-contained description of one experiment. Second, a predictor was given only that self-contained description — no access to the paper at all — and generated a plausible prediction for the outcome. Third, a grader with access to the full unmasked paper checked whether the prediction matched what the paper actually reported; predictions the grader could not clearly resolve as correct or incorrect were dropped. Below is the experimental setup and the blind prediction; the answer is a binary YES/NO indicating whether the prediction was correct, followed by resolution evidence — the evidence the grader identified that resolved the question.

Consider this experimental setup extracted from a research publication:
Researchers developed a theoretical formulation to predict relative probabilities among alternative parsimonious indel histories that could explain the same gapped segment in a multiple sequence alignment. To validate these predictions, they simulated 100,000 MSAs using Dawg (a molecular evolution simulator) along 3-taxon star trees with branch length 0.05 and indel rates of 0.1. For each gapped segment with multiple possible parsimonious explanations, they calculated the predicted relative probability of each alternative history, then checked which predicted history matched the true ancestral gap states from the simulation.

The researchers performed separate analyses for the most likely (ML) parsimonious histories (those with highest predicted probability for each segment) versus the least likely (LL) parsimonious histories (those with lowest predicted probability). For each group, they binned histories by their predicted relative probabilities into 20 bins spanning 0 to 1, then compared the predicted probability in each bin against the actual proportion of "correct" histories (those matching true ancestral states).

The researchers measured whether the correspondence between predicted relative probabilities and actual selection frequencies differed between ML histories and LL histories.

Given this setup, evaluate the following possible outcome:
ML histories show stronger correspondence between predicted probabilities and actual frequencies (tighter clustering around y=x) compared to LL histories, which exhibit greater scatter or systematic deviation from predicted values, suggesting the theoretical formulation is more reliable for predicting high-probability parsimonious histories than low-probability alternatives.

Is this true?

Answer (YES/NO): NO